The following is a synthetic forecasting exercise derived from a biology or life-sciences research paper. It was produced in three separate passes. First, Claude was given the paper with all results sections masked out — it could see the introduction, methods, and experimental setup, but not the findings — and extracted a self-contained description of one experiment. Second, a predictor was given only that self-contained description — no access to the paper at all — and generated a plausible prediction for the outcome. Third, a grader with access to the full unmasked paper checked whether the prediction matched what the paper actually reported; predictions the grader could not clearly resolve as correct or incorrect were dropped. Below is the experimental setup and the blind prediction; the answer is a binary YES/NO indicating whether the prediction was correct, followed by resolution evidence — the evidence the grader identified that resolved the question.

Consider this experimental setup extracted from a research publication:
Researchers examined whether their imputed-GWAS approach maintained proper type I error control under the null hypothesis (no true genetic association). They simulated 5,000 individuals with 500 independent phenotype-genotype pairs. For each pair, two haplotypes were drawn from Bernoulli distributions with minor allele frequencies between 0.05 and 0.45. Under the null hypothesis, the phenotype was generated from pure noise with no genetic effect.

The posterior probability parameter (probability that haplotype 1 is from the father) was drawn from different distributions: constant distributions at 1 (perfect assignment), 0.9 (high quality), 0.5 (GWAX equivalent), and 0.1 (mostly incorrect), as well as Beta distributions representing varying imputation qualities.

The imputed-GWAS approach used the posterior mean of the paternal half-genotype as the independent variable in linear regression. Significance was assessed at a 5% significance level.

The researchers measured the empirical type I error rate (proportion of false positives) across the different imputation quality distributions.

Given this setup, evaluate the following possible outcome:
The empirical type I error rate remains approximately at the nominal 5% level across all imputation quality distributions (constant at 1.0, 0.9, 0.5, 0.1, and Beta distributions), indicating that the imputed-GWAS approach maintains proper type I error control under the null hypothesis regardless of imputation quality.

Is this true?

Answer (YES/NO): YES